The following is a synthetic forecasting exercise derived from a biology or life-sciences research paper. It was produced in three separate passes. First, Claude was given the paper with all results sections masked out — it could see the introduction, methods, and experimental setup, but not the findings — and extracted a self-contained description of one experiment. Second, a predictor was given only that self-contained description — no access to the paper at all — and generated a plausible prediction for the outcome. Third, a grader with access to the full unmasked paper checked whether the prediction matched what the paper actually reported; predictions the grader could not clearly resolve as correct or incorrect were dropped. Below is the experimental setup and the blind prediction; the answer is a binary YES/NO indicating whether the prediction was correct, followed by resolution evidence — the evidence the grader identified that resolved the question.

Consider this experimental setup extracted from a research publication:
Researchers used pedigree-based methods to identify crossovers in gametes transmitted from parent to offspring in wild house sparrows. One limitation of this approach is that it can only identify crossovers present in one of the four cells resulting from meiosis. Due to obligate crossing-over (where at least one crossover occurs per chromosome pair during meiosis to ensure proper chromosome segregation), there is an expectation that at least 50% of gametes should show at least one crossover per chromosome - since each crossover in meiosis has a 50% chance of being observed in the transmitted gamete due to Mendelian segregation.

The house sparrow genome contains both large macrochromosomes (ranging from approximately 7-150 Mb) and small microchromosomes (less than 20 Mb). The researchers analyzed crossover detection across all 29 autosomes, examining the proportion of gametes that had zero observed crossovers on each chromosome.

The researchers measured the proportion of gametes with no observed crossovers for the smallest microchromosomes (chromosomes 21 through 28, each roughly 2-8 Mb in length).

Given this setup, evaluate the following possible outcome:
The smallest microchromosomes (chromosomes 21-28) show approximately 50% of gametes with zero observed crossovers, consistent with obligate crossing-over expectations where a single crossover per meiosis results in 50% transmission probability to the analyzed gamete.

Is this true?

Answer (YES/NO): NO